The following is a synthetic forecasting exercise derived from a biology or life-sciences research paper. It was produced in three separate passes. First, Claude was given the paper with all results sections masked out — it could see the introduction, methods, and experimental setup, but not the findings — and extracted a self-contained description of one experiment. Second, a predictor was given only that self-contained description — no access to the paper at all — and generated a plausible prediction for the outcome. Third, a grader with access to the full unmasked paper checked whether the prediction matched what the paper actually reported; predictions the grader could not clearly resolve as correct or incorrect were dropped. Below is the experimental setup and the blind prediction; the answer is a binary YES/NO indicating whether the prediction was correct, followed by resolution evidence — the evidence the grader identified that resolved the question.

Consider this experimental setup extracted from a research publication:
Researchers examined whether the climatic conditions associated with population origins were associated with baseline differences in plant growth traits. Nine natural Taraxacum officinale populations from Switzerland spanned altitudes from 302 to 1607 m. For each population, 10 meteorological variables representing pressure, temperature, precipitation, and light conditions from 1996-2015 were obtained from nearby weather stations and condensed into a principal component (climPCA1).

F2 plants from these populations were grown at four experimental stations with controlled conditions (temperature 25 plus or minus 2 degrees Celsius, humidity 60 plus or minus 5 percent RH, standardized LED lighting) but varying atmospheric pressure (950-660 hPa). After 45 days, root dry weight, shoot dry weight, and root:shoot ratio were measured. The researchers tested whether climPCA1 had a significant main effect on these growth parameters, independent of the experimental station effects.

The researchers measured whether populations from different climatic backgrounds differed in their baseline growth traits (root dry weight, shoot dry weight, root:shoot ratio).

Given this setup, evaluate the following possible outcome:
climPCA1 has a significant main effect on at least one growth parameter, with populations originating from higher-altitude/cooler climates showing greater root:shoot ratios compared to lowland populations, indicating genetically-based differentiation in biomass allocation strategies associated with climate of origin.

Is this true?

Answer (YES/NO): NO